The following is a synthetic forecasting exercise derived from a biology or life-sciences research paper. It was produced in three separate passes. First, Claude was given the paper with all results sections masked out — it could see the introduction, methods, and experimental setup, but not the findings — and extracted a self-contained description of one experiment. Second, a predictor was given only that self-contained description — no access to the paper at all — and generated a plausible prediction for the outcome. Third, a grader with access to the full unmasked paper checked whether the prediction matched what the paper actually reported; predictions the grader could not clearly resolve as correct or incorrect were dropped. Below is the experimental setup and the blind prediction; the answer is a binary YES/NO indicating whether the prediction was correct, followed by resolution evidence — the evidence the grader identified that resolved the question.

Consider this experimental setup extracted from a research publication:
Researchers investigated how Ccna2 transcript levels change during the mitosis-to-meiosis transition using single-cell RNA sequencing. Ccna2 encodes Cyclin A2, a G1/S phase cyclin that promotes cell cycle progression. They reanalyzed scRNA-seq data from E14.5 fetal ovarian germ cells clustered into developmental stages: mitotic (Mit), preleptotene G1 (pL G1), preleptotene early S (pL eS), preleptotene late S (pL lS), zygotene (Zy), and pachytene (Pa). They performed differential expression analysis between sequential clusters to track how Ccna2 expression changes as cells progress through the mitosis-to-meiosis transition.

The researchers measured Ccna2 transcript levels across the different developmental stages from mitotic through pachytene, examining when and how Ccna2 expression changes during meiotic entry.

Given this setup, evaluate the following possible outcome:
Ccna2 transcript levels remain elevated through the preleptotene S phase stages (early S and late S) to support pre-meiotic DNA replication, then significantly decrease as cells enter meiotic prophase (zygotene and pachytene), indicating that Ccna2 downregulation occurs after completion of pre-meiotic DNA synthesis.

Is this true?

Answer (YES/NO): NO